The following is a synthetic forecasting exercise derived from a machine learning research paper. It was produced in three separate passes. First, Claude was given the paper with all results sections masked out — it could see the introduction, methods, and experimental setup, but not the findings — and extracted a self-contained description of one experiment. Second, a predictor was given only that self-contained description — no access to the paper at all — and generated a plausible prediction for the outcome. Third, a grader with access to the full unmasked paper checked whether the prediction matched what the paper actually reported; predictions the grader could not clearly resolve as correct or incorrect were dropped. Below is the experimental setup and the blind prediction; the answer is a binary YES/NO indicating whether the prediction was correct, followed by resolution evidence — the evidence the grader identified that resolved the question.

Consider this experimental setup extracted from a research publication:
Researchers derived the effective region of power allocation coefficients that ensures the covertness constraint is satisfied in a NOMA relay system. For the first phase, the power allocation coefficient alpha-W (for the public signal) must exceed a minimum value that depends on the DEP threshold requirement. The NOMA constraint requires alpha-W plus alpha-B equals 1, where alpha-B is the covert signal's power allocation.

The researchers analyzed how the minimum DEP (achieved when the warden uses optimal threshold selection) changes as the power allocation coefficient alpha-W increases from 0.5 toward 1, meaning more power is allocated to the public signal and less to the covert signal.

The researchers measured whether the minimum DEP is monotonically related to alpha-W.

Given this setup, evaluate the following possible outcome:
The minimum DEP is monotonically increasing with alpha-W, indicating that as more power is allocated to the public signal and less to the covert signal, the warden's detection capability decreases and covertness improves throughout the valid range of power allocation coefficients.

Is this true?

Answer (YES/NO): YES